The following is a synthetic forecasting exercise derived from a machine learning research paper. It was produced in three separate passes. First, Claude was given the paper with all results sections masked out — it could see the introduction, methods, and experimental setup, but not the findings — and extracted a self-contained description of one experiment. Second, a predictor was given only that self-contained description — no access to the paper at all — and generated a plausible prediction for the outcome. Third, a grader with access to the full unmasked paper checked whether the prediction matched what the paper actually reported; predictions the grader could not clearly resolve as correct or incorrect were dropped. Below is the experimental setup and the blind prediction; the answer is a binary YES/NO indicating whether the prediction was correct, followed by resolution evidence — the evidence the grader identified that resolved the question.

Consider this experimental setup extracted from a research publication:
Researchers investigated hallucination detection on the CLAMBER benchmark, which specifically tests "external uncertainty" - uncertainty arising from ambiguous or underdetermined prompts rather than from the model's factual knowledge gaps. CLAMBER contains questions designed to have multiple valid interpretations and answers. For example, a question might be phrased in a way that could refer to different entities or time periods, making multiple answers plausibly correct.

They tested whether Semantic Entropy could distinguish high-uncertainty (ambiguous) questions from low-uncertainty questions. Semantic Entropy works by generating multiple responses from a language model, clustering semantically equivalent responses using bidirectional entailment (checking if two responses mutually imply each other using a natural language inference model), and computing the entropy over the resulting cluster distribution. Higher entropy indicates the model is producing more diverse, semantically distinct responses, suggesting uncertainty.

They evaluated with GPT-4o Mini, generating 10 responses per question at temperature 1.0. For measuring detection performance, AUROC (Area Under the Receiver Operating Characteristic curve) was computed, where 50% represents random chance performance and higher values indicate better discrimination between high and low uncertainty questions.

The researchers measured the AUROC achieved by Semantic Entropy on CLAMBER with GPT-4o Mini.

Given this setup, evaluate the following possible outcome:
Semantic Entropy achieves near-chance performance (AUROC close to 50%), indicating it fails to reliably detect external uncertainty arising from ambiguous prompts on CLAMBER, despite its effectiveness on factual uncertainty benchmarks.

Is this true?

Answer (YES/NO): YES